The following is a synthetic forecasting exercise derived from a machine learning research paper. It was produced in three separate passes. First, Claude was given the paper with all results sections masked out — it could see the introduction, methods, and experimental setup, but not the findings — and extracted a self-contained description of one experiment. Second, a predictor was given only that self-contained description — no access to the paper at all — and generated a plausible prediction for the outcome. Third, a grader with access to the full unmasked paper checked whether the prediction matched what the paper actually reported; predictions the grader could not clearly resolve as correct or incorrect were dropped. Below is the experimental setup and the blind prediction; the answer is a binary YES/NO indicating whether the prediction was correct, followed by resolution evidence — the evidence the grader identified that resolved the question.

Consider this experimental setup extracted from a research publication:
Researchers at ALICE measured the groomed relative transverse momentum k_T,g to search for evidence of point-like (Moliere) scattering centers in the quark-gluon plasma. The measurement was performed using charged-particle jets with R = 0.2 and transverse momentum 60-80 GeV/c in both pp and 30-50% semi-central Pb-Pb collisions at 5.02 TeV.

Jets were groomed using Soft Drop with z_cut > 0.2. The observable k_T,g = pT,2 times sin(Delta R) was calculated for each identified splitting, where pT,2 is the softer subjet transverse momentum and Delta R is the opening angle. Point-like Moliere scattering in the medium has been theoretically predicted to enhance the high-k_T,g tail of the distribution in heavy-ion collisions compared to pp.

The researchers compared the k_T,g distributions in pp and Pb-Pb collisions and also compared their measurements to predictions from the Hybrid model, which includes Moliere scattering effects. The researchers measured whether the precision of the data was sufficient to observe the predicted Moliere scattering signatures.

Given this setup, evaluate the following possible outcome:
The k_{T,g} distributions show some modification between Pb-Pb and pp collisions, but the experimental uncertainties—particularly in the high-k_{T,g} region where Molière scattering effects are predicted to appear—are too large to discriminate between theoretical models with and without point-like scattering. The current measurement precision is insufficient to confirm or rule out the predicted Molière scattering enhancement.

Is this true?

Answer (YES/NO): YES